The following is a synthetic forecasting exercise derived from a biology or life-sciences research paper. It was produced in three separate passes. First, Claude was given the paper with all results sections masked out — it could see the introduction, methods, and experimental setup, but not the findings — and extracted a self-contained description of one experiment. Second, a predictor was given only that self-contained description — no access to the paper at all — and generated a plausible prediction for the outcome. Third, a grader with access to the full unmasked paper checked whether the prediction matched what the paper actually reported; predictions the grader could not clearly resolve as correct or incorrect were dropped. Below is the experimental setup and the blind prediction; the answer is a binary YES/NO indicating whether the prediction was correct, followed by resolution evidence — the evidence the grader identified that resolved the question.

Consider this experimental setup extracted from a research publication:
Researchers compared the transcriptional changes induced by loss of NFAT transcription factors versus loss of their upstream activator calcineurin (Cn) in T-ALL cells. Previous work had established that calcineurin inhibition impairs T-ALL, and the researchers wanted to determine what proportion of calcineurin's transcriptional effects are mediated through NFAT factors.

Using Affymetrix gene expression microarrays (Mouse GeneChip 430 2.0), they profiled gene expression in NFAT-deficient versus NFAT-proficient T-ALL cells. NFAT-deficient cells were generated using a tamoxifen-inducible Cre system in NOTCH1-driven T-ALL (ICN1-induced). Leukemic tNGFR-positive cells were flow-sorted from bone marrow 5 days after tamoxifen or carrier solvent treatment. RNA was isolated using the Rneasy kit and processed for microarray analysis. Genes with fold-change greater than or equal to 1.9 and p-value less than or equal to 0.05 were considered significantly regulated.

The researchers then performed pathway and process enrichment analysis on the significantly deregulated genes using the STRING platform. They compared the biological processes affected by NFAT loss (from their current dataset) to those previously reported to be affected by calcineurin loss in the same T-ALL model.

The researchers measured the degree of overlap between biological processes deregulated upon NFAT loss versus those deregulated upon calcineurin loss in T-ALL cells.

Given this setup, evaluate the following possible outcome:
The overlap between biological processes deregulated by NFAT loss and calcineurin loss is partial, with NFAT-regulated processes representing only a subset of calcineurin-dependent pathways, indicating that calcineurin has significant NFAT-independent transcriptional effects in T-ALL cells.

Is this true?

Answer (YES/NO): YES